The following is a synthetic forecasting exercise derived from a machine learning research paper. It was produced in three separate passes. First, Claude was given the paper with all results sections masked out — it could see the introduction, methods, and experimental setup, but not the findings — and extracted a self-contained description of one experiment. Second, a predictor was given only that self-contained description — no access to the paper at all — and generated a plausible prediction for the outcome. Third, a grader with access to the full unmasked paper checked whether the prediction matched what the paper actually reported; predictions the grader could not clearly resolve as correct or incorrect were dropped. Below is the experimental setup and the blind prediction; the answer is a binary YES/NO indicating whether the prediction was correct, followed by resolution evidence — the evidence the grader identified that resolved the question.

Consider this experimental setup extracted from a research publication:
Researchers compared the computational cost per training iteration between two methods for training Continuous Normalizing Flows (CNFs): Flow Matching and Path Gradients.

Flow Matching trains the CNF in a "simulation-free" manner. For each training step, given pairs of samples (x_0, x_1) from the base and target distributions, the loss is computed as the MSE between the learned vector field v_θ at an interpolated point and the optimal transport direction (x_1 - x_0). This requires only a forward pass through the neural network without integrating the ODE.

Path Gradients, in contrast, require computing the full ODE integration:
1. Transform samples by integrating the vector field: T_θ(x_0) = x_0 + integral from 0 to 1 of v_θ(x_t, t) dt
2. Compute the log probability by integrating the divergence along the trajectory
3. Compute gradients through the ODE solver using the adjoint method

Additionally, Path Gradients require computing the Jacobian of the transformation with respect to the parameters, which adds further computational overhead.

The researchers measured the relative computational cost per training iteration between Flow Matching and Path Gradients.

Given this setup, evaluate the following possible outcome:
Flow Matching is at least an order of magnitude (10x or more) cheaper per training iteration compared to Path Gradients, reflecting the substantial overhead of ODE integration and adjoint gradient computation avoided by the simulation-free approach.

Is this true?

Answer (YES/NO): YES